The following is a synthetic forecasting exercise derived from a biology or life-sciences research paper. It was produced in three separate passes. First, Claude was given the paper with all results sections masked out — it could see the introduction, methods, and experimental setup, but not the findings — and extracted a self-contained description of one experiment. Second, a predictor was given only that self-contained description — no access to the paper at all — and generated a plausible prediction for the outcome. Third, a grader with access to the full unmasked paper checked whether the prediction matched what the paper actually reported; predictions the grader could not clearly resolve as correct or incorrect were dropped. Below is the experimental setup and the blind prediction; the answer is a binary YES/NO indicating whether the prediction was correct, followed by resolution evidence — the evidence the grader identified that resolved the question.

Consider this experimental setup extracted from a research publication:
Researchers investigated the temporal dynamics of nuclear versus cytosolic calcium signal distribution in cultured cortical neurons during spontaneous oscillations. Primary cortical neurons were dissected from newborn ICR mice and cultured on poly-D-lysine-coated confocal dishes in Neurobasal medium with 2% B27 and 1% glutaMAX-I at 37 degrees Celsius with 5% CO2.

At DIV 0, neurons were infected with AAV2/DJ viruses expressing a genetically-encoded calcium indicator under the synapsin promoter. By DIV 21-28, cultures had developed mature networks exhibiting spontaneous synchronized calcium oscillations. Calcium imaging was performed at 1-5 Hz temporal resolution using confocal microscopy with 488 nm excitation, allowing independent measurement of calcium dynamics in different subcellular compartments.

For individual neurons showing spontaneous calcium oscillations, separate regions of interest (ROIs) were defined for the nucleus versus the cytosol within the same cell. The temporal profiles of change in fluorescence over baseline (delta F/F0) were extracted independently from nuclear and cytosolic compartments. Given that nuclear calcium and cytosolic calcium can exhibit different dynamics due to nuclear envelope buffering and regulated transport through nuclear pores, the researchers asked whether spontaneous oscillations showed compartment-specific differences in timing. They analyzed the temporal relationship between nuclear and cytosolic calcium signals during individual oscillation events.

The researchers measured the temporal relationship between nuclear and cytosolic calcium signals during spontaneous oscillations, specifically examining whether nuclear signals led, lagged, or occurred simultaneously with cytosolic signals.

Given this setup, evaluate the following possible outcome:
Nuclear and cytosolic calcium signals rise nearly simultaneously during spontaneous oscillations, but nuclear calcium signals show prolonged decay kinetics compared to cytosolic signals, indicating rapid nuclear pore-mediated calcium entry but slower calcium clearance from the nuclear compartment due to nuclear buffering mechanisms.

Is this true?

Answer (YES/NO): NO